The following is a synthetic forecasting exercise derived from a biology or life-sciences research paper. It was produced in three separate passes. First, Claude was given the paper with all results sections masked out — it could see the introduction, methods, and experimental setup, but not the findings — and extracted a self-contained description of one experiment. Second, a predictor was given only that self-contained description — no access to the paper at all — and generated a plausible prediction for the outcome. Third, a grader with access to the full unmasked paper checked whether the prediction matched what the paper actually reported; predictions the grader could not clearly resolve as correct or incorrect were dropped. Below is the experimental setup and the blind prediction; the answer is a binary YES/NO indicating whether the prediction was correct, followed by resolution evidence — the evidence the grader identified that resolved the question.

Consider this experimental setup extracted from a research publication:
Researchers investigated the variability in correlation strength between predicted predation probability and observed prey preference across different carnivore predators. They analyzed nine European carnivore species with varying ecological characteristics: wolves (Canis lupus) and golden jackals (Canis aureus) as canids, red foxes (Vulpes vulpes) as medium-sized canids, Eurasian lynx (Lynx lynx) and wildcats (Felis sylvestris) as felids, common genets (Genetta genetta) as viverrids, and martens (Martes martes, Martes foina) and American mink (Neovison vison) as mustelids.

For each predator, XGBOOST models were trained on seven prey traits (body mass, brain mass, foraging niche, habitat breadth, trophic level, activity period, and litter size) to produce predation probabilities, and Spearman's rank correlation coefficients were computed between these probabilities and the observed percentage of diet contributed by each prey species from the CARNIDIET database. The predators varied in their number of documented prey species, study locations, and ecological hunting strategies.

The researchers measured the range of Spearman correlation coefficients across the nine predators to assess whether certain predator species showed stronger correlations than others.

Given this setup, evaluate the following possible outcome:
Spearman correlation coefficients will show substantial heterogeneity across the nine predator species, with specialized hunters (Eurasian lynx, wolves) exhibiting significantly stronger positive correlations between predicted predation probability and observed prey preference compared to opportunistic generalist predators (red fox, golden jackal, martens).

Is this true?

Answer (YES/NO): NO